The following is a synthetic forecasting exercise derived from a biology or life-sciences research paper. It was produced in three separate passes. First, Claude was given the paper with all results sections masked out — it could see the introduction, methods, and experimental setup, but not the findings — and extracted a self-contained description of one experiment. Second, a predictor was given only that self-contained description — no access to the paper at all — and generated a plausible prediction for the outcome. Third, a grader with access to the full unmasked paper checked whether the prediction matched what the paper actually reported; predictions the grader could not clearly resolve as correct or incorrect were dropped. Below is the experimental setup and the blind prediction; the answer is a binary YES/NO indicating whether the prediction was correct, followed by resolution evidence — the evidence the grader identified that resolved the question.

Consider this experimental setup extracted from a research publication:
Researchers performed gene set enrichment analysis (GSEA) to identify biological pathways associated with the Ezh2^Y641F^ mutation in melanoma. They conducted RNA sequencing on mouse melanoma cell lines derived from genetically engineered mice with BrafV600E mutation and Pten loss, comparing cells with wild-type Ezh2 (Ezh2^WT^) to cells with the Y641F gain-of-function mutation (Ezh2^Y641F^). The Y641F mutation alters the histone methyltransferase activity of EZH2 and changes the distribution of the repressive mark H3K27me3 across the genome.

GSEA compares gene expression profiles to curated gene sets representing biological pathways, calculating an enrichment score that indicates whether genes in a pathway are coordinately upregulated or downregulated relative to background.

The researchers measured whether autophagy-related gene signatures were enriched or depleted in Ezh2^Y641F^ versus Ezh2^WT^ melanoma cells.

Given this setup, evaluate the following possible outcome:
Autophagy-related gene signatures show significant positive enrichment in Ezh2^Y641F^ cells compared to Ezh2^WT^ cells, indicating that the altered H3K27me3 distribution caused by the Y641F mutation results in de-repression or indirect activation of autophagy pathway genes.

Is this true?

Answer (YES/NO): YES